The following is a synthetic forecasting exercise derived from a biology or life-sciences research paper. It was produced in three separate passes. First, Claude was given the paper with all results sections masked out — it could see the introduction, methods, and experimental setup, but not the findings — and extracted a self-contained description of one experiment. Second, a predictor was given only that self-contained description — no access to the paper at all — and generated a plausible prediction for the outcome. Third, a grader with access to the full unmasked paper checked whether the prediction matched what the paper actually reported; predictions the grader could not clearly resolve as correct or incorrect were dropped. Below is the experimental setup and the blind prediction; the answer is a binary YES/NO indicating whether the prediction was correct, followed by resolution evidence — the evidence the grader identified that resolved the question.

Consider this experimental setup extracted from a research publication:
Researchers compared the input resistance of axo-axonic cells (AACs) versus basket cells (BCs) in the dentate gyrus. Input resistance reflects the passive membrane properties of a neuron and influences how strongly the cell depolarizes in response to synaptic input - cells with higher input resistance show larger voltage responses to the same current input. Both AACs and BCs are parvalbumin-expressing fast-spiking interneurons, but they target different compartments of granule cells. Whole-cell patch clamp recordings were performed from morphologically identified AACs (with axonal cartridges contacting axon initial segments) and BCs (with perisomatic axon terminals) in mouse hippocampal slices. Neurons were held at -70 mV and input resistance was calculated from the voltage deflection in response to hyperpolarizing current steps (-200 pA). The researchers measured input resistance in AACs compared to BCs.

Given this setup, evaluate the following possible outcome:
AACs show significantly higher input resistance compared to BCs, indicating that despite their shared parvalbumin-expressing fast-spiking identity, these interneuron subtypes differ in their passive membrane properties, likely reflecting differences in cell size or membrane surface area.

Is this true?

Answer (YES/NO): NO